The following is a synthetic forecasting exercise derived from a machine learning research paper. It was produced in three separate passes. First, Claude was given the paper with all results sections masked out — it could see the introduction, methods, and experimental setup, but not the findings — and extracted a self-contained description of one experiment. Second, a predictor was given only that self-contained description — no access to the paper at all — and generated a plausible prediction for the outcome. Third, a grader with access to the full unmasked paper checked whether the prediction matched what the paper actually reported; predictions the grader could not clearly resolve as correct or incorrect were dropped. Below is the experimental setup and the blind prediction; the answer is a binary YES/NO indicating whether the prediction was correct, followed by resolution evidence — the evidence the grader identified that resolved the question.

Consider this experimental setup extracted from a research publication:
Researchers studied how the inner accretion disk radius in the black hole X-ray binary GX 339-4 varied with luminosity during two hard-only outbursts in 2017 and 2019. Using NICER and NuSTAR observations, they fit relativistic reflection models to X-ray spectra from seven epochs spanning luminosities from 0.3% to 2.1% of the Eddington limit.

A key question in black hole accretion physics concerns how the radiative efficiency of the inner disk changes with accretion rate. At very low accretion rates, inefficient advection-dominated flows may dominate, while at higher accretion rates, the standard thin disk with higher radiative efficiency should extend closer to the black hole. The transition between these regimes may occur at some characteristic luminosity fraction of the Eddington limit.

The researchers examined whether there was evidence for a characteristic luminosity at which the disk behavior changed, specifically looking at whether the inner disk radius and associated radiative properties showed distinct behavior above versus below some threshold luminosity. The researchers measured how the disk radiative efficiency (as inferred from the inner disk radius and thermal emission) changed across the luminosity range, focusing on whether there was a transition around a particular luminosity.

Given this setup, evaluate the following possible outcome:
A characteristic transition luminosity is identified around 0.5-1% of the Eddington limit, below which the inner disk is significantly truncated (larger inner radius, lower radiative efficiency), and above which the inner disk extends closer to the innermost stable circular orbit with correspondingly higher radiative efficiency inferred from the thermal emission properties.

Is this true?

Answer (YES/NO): YES